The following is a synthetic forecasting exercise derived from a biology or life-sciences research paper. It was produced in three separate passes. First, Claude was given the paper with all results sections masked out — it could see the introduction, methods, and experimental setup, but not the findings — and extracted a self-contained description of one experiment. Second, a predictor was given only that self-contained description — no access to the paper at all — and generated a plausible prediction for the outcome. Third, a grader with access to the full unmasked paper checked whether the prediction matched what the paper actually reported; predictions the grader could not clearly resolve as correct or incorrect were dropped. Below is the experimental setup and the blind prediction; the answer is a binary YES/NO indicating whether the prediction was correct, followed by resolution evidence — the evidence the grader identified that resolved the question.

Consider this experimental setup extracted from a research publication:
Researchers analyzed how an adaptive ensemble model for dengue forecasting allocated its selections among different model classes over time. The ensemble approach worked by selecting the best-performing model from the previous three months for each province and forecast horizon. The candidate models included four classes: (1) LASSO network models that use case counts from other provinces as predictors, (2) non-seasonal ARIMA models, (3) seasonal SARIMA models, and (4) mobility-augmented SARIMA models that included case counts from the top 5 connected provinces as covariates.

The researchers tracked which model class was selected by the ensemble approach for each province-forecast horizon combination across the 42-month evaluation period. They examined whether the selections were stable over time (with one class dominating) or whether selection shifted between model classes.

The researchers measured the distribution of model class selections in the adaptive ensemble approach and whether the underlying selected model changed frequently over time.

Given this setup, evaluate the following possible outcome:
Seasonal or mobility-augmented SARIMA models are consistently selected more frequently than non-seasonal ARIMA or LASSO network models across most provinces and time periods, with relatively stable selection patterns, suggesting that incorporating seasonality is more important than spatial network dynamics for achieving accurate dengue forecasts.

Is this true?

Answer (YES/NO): NO